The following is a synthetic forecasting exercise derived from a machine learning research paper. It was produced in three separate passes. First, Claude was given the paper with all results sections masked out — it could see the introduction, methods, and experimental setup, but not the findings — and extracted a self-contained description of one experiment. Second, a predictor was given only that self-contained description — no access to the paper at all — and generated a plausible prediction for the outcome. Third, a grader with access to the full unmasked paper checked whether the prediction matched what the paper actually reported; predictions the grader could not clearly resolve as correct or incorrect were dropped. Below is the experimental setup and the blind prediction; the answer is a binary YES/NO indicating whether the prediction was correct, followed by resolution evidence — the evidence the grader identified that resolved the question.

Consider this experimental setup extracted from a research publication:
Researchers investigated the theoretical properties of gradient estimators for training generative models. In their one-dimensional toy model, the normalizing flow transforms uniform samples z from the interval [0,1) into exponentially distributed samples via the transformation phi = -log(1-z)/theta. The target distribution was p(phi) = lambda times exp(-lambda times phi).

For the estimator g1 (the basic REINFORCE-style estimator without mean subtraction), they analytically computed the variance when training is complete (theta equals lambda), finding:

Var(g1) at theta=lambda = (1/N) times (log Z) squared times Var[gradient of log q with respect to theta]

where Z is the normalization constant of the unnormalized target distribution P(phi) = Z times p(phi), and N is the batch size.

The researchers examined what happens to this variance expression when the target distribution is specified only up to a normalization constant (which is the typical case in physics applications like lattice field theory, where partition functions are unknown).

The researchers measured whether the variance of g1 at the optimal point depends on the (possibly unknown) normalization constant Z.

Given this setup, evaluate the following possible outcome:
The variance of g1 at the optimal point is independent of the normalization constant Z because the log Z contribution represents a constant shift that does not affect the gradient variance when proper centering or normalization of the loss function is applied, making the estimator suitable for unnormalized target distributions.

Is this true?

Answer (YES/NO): NO